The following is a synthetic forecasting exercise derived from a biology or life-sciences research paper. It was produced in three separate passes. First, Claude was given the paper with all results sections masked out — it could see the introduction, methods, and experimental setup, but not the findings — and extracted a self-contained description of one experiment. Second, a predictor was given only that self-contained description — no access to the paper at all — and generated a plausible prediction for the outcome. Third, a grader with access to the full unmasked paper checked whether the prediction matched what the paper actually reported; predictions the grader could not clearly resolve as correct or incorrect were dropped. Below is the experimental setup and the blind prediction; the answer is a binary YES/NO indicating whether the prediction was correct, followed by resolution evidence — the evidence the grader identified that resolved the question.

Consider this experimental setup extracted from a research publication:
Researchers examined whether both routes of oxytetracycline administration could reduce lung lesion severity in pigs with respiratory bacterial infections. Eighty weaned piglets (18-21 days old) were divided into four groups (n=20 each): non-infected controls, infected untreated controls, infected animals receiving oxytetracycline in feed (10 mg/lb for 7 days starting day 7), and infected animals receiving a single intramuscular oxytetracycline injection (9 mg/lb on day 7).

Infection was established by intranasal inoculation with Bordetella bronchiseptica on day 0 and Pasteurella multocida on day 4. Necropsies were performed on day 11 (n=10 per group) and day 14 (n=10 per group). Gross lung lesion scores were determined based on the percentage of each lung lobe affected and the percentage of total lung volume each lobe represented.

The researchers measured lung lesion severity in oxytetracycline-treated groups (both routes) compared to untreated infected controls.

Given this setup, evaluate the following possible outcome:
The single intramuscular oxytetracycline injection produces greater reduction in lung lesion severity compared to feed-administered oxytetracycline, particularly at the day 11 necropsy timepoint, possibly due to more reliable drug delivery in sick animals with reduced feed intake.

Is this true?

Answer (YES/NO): NO